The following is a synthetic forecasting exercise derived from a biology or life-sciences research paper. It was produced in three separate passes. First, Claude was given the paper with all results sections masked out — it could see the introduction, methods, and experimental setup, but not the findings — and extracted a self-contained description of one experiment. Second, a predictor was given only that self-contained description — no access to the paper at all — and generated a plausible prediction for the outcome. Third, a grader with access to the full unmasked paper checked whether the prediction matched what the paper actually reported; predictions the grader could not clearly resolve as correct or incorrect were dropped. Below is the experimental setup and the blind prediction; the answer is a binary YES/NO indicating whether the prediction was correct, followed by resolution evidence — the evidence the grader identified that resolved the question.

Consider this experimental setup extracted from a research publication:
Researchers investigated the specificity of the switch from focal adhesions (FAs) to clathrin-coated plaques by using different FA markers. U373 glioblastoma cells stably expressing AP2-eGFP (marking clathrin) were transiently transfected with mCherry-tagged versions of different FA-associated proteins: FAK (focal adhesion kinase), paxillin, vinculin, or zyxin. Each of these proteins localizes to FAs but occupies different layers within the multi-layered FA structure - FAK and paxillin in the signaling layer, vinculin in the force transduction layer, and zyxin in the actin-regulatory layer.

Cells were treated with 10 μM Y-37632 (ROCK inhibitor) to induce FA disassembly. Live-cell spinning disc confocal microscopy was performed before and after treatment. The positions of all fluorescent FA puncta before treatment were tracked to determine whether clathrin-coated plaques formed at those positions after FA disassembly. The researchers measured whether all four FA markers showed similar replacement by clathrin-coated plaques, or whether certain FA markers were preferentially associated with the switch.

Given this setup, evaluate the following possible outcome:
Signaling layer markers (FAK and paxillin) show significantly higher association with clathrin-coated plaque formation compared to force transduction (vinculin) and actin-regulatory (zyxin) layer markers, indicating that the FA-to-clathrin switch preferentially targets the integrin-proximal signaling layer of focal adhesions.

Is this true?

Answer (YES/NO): NO